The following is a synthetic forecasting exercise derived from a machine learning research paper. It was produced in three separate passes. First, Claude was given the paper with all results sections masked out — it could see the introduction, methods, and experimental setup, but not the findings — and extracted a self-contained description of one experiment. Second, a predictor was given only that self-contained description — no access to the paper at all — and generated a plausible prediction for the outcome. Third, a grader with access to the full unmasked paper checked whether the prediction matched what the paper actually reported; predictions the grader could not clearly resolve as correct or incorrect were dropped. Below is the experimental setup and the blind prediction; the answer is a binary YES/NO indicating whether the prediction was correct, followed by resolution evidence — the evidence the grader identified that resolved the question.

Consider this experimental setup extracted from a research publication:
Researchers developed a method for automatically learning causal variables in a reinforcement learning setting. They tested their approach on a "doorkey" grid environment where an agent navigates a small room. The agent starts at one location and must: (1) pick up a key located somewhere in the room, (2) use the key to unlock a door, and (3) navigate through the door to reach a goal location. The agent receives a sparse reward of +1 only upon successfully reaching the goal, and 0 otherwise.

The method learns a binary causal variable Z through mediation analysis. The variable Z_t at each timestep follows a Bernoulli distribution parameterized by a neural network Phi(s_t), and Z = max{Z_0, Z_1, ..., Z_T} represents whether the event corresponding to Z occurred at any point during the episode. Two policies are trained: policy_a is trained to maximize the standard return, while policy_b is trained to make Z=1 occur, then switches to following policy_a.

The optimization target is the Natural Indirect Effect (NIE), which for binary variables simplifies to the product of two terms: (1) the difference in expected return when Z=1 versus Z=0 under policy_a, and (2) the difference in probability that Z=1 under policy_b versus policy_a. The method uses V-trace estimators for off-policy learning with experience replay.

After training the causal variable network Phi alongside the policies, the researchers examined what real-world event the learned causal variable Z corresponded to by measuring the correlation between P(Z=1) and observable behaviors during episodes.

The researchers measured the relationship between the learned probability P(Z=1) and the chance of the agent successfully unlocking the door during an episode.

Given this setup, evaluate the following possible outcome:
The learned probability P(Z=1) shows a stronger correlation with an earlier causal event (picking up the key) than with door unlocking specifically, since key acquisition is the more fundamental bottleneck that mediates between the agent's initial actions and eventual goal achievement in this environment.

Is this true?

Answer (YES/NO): NO